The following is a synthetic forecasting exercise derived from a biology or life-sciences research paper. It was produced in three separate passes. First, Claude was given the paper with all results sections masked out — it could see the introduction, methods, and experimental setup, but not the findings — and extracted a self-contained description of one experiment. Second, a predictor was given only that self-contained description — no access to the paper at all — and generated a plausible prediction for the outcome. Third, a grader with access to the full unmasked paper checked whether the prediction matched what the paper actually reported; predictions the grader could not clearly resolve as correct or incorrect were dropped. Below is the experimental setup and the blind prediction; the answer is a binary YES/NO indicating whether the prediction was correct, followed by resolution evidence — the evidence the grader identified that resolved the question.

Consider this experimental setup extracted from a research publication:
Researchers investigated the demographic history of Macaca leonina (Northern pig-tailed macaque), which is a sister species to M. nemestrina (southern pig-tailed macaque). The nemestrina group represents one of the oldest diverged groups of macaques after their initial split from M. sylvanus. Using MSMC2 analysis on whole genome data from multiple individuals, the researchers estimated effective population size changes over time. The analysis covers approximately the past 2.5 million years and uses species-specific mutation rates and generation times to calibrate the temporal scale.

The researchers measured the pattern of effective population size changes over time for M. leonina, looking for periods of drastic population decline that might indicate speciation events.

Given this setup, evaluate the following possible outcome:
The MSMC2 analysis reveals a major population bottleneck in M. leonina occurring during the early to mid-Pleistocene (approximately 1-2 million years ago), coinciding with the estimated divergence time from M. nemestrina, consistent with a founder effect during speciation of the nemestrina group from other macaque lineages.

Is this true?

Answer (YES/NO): NO